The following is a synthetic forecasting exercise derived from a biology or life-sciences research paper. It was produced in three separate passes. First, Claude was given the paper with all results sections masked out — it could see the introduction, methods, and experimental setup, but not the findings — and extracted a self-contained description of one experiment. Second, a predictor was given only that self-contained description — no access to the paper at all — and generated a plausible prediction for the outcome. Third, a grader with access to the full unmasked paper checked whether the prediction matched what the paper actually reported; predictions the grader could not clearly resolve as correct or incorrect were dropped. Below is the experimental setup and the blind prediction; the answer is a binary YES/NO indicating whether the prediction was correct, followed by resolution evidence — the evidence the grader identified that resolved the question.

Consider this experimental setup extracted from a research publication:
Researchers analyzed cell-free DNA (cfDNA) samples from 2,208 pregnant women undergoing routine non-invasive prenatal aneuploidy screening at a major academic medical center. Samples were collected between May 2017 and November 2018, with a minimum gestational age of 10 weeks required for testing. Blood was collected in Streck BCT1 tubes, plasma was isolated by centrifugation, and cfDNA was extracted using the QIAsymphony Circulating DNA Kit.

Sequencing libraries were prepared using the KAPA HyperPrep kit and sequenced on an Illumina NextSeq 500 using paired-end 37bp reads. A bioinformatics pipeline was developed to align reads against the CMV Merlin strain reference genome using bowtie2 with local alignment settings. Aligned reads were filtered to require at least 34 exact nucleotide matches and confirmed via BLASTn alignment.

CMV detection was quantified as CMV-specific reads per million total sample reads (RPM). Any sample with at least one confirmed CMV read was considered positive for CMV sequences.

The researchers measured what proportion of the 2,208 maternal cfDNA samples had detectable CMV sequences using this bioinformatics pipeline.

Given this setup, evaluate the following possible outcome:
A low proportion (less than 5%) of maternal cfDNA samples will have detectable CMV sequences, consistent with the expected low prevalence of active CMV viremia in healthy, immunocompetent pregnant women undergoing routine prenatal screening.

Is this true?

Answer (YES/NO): NO